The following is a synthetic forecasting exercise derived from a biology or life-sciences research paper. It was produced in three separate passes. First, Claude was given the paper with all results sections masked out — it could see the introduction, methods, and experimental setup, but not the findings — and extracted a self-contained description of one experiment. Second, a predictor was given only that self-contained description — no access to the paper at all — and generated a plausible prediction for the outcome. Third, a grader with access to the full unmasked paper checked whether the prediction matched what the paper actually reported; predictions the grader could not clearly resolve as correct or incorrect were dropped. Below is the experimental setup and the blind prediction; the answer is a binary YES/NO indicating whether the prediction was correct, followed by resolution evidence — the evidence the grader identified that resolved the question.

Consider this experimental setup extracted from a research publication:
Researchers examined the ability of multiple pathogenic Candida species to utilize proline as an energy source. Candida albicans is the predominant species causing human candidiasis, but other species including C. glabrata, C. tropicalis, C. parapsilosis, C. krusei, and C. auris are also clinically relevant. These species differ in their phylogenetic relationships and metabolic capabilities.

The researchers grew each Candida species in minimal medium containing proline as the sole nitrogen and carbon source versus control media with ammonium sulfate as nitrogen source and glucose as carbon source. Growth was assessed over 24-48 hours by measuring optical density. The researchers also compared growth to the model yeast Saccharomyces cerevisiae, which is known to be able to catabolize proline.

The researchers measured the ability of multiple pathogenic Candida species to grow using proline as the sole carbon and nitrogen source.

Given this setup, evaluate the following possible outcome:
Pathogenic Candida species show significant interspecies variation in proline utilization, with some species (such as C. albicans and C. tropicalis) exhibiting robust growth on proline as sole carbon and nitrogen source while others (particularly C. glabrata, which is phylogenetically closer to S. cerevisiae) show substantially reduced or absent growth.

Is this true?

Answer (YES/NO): NO